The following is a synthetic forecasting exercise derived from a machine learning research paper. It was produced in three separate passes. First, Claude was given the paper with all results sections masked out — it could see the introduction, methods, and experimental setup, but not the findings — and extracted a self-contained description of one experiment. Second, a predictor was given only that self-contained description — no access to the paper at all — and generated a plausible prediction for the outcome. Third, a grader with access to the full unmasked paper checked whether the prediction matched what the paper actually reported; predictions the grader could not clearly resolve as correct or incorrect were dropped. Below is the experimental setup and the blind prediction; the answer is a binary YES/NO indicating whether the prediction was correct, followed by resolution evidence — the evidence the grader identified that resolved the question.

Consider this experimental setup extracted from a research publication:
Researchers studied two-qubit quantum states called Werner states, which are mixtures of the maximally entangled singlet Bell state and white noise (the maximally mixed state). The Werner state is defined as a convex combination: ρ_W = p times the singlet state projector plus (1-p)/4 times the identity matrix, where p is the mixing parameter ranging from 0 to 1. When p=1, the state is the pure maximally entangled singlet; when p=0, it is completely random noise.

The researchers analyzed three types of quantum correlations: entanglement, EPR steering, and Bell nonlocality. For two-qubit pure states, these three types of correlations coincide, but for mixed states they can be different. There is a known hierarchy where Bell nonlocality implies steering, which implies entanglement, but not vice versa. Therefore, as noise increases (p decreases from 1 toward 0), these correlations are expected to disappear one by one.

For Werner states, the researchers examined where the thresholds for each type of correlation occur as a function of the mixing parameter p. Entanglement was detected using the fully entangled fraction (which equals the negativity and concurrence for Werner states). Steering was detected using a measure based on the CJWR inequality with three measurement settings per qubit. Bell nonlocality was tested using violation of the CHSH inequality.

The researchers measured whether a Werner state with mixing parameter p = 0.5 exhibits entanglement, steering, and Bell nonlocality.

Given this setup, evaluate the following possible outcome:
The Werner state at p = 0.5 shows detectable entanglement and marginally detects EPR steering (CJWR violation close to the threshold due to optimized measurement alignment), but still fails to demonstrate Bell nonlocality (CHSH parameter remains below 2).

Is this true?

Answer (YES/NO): NO